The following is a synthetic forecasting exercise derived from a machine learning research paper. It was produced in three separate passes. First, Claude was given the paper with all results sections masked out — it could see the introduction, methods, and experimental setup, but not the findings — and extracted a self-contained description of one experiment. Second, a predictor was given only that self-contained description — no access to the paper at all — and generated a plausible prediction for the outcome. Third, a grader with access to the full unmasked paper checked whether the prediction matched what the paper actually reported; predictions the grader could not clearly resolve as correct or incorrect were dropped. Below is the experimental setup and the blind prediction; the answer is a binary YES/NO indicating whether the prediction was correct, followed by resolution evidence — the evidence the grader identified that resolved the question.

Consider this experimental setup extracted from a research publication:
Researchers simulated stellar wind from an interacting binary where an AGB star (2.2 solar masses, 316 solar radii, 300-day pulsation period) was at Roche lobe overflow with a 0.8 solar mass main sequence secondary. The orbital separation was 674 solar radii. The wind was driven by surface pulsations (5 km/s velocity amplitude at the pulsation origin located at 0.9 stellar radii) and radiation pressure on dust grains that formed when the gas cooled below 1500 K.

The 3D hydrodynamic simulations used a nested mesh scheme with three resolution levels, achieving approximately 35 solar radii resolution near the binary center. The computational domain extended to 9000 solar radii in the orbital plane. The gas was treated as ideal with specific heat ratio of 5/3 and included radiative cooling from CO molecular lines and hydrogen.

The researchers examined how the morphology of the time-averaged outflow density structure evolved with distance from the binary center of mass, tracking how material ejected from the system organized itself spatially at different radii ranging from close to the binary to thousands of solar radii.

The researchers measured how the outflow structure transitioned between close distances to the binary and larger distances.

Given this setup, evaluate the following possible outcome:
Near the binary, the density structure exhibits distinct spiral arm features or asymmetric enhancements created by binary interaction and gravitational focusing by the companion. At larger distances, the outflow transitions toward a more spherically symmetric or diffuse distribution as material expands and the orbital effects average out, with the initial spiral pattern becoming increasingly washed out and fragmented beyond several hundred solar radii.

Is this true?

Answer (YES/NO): NO